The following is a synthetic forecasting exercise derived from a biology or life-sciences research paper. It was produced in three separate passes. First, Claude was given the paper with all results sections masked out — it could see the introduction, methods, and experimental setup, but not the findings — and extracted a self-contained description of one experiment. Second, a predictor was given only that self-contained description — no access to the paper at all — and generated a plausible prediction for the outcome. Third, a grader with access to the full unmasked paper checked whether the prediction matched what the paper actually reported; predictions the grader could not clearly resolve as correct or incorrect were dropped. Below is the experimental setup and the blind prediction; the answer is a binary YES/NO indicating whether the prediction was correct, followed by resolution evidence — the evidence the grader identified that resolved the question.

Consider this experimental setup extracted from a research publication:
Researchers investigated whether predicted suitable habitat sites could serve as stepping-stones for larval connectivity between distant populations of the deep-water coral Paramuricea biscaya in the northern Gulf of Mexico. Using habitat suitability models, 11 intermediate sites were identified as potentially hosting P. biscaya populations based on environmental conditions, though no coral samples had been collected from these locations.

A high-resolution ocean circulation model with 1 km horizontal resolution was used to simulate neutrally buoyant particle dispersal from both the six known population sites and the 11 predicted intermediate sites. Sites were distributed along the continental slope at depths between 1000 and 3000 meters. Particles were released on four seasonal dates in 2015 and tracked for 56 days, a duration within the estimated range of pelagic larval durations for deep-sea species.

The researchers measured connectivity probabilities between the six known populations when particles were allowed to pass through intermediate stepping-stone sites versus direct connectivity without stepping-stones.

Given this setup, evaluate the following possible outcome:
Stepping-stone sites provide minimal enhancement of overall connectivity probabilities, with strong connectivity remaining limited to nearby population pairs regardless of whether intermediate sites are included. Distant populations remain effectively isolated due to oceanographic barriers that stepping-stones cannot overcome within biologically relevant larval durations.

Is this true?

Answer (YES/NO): NO